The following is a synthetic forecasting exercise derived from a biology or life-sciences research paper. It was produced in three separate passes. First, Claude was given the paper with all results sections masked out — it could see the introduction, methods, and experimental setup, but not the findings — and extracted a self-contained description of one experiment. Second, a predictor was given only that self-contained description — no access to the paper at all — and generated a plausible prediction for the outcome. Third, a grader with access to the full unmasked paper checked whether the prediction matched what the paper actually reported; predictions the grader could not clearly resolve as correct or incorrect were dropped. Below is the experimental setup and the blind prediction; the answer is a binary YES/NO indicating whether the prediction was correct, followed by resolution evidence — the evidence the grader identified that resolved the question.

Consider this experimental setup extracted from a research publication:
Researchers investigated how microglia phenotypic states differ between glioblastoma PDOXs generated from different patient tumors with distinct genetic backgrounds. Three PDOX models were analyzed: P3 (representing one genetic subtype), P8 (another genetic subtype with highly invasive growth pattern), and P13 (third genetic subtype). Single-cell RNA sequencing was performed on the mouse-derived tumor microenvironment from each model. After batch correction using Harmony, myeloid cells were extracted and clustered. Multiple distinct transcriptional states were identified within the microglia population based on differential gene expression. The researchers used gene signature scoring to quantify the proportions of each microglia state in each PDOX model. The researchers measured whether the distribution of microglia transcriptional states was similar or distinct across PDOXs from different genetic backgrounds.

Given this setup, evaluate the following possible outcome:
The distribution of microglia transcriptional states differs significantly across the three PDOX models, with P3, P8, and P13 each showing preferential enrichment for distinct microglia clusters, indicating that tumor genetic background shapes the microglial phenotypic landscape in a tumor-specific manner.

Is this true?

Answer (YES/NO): NO